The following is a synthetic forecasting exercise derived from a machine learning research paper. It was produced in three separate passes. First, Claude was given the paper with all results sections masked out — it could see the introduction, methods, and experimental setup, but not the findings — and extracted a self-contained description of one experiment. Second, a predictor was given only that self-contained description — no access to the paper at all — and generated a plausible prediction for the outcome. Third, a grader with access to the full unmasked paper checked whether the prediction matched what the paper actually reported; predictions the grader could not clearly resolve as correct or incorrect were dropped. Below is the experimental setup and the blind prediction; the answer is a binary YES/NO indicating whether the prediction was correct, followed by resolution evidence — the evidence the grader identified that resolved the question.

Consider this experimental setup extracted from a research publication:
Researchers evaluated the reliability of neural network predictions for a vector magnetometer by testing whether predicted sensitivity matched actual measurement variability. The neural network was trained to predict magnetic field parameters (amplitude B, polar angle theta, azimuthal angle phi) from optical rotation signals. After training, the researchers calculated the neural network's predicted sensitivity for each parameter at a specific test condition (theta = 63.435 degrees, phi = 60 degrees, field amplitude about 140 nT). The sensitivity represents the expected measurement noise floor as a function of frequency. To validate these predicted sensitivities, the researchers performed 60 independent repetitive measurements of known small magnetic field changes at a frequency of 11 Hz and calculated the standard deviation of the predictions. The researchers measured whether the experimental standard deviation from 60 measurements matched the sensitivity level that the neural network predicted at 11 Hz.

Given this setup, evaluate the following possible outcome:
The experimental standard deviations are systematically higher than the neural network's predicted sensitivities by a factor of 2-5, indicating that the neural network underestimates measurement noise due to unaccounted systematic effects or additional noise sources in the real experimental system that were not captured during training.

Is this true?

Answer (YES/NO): NO